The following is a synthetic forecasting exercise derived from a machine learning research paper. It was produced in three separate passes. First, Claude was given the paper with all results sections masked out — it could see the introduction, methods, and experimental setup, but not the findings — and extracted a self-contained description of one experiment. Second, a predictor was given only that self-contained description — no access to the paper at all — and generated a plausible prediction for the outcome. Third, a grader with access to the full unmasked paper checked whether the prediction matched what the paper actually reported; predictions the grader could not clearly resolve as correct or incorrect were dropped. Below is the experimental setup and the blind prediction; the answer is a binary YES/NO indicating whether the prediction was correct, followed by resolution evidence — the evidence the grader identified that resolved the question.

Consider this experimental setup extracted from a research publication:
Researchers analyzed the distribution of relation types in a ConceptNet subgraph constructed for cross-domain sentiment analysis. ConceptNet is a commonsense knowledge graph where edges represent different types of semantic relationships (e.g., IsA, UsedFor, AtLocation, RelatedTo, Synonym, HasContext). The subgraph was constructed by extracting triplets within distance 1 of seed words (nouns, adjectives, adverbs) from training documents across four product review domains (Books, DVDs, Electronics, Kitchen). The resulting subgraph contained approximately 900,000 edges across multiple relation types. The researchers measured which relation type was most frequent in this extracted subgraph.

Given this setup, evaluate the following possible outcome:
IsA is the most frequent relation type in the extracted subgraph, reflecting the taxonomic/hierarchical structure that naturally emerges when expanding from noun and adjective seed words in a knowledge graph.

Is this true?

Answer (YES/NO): NO